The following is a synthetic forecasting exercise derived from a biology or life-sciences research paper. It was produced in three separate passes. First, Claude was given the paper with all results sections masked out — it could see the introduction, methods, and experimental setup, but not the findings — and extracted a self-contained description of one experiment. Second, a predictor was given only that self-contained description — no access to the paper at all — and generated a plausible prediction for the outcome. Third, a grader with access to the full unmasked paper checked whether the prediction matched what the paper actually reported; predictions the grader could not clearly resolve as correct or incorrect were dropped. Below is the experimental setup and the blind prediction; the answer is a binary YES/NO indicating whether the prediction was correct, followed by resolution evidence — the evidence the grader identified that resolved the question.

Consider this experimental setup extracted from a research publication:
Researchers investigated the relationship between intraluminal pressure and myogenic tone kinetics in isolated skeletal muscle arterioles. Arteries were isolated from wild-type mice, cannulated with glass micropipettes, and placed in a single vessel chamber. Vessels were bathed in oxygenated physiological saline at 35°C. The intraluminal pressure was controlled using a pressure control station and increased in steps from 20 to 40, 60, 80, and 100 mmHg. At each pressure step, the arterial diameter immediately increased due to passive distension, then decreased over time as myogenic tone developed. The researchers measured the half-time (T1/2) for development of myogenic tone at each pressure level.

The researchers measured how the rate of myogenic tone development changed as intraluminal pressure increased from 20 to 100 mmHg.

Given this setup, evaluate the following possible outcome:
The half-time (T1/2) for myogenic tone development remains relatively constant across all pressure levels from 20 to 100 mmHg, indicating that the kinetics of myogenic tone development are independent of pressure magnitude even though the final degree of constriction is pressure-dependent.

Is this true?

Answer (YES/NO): NO